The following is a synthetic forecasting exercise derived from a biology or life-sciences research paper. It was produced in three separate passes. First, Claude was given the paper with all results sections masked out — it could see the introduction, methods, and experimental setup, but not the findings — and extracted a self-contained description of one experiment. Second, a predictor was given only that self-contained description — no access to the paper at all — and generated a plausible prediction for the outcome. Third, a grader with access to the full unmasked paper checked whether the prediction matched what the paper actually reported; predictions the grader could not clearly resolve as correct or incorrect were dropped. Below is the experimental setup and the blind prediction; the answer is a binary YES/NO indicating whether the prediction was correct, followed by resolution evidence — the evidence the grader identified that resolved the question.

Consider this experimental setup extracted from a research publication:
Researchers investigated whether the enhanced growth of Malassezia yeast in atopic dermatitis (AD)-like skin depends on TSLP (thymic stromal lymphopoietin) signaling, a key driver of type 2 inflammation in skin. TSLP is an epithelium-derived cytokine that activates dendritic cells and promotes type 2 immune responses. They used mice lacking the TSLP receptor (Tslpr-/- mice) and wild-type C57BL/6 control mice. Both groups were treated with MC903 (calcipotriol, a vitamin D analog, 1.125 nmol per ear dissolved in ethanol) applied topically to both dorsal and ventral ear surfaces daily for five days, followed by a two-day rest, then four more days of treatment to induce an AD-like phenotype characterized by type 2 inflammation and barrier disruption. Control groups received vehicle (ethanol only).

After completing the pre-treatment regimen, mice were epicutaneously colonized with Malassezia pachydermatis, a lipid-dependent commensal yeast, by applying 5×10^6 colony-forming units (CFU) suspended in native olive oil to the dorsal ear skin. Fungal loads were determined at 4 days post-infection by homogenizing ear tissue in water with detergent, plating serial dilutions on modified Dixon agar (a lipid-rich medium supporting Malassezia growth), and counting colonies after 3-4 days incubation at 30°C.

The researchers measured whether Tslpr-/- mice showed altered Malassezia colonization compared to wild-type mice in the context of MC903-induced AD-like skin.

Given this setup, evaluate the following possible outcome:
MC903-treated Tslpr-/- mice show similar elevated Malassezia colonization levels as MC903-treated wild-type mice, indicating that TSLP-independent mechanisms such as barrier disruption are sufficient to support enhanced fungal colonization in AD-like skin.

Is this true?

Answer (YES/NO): YES